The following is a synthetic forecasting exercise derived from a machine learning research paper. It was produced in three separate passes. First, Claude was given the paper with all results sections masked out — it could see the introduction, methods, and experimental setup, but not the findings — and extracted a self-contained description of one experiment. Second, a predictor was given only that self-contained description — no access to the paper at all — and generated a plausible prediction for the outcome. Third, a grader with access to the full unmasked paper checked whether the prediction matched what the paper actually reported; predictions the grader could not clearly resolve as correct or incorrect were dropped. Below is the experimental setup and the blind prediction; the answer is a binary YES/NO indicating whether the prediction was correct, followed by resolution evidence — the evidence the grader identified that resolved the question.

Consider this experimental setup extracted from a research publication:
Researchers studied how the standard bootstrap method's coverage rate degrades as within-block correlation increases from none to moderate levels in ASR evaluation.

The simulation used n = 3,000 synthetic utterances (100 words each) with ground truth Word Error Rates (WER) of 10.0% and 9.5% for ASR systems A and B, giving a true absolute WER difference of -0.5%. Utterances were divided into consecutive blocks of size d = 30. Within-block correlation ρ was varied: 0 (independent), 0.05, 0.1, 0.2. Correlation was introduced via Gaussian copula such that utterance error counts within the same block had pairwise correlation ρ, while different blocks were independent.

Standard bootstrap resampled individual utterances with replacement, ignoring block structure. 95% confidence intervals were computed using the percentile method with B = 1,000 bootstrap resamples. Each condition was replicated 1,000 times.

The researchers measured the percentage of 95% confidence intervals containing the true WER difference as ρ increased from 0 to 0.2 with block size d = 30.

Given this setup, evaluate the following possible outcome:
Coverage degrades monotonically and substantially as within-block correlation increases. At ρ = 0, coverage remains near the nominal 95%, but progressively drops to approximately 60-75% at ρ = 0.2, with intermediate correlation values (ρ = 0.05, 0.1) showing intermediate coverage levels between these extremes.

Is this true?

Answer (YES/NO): NO